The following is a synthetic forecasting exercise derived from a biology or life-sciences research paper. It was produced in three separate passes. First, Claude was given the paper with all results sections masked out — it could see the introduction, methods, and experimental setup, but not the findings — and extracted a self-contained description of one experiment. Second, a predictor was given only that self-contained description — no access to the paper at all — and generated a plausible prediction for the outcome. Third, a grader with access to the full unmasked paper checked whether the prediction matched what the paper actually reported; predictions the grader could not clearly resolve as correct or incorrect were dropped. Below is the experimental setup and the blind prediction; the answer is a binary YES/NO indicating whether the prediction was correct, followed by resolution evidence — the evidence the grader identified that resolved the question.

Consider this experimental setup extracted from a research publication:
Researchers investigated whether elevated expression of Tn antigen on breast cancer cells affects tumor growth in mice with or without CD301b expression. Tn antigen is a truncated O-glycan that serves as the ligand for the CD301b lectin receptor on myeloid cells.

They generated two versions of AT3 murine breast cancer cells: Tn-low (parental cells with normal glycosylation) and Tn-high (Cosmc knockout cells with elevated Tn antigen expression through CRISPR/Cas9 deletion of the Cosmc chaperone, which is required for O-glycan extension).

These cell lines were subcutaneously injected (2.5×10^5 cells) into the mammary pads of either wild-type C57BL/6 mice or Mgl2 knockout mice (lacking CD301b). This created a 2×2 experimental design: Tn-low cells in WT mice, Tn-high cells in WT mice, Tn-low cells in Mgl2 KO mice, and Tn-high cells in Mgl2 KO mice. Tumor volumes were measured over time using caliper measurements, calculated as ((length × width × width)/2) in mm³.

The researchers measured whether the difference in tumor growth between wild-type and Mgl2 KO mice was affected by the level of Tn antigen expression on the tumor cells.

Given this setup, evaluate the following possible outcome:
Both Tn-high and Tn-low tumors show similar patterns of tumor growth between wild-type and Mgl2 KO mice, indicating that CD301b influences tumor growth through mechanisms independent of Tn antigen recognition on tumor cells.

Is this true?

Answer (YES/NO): NO